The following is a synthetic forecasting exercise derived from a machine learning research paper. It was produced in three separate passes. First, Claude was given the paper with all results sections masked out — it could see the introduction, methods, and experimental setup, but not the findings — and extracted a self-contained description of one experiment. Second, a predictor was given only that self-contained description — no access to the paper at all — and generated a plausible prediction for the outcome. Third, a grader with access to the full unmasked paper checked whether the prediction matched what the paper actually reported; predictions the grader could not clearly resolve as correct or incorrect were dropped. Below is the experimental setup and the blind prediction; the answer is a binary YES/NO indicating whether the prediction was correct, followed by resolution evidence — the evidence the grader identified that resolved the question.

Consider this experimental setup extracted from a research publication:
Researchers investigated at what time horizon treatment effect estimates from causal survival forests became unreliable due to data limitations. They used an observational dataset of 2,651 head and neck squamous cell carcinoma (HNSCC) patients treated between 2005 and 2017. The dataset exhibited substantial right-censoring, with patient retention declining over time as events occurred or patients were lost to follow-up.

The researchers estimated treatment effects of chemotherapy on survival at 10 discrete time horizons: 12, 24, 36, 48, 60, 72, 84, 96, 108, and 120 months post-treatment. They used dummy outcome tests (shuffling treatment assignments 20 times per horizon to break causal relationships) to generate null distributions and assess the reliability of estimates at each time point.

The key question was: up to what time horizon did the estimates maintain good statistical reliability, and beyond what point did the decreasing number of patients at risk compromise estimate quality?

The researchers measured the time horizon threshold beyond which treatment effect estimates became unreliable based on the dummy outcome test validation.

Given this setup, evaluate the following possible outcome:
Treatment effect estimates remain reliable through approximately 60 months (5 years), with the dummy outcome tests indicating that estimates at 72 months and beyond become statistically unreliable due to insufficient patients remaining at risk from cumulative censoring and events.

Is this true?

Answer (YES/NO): YES